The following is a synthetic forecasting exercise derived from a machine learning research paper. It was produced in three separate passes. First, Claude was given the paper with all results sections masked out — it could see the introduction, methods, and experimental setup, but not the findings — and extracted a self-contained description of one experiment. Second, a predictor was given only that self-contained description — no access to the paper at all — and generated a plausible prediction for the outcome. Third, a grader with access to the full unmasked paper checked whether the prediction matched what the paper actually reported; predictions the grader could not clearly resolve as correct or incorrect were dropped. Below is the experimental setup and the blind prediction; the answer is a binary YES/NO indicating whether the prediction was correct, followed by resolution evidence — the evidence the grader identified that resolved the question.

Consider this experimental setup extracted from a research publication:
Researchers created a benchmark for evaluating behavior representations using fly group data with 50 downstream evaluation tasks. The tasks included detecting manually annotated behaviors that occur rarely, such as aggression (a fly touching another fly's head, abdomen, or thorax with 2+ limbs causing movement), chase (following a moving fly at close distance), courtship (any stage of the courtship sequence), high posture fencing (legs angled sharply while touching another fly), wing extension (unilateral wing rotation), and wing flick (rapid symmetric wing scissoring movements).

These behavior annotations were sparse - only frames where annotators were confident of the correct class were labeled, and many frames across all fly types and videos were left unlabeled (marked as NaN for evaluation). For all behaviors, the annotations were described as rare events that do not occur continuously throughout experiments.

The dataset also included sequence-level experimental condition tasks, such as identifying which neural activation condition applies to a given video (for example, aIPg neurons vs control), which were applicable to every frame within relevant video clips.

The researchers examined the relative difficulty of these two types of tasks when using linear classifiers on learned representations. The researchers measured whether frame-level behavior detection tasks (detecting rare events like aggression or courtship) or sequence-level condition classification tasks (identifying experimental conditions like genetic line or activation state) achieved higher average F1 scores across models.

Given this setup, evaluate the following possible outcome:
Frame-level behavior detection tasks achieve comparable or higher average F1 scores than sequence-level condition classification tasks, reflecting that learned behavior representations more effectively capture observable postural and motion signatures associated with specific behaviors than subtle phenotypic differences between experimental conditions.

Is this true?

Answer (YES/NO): NO